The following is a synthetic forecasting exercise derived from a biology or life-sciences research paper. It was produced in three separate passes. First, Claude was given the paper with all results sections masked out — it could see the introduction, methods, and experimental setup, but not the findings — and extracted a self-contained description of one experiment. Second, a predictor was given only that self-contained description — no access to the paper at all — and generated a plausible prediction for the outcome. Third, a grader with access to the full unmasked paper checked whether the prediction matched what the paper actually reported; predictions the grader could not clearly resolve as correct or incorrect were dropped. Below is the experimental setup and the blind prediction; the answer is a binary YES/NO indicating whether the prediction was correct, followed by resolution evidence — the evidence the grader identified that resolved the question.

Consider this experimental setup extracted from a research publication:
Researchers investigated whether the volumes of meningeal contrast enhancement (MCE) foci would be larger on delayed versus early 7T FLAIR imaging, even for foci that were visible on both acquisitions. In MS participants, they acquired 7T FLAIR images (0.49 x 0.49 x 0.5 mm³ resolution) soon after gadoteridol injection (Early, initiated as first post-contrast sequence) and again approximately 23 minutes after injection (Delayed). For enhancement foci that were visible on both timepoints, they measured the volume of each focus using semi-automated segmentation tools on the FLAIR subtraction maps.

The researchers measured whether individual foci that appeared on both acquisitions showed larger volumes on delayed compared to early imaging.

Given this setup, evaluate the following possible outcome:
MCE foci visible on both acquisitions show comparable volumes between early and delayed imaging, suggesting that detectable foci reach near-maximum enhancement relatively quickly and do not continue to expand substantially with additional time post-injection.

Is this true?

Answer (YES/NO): NO